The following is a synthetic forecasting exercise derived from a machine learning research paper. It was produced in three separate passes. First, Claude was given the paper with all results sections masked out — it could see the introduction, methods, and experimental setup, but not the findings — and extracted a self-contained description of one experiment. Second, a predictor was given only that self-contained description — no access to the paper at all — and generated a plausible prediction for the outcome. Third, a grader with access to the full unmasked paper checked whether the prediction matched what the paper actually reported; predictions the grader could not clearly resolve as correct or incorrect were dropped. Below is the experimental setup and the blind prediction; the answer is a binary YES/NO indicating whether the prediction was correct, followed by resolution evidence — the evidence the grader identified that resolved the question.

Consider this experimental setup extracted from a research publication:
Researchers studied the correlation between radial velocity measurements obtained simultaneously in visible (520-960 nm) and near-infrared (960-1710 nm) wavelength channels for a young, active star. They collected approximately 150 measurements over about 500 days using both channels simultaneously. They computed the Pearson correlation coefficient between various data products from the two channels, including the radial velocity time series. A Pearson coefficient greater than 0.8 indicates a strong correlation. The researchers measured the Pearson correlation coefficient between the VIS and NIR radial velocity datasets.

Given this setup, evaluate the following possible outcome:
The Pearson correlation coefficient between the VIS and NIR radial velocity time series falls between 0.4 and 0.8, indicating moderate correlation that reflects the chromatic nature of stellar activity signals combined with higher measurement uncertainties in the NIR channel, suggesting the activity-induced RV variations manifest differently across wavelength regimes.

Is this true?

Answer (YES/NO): NO